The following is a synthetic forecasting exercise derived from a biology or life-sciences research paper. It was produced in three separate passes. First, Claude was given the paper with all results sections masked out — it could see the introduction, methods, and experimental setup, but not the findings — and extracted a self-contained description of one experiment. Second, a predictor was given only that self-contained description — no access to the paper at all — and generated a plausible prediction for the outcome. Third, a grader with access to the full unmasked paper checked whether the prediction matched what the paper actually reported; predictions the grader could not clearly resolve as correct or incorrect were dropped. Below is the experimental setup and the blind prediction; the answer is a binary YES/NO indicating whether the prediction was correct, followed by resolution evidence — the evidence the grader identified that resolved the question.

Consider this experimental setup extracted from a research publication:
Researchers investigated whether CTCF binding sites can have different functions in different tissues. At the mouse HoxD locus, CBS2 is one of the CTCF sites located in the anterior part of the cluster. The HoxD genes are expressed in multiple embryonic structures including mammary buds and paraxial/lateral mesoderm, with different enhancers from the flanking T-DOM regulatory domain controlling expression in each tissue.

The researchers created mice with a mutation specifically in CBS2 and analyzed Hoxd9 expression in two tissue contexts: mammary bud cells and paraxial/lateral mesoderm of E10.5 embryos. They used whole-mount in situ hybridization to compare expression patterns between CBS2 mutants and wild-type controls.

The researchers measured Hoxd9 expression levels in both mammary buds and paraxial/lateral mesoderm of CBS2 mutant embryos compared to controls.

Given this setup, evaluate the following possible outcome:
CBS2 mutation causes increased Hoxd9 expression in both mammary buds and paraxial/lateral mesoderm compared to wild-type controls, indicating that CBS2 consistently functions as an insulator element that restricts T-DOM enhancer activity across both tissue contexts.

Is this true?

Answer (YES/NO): NO